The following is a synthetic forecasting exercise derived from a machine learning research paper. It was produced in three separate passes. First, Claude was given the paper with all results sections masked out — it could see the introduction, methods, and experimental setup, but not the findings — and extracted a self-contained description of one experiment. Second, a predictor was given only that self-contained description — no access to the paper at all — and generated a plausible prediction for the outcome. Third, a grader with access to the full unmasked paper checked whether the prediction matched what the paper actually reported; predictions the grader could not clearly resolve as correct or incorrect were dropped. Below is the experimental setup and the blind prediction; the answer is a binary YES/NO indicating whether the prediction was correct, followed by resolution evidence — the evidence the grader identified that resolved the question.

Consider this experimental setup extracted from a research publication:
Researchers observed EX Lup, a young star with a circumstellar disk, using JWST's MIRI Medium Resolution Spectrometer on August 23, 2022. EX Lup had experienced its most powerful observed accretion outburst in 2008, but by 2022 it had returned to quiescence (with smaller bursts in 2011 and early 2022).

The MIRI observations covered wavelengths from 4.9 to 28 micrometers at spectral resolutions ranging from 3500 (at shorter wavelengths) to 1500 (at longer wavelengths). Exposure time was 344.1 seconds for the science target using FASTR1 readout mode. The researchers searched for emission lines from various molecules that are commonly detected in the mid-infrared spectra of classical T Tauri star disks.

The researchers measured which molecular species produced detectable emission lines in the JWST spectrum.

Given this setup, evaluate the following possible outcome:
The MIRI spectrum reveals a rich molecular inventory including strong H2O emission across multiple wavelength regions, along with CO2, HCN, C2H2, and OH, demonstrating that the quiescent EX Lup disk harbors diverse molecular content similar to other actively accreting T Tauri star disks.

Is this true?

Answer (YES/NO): YES